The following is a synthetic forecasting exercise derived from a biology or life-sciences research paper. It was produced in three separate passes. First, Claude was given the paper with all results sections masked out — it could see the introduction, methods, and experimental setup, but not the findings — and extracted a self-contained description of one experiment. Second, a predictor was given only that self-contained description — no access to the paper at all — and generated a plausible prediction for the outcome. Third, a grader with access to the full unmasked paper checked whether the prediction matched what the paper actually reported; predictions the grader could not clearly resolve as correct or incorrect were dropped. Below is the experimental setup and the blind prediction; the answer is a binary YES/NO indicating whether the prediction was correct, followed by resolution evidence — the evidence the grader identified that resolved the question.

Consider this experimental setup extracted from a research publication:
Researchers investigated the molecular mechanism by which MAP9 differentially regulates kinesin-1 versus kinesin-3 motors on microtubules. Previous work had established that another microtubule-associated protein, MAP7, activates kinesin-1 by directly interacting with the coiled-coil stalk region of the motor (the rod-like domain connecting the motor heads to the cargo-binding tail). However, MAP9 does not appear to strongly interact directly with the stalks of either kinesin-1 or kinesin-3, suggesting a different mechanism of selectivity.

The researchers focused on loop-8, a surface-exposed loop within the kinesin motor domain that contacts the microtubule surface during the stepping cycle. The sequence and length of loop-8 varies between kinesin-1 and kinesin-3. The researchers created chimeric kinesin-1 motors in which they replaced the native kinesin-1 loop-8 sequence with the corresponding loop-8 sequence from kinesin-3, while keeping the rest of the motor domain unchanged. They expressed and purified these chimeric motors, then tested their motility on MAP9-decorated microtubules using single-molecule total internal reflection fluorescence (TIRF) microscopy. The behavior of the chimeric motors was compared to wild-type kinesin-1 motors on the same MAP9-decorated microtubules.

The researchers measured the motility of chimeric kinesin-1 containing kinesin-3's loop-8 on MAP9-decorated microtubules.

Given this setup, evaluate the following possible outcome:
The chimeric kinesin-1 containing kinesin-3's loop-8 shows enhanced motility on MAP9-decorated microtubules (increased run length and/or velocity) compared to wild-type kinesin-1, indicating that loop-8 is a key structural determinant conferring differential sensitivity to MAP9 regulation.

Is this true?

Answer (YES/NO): YES